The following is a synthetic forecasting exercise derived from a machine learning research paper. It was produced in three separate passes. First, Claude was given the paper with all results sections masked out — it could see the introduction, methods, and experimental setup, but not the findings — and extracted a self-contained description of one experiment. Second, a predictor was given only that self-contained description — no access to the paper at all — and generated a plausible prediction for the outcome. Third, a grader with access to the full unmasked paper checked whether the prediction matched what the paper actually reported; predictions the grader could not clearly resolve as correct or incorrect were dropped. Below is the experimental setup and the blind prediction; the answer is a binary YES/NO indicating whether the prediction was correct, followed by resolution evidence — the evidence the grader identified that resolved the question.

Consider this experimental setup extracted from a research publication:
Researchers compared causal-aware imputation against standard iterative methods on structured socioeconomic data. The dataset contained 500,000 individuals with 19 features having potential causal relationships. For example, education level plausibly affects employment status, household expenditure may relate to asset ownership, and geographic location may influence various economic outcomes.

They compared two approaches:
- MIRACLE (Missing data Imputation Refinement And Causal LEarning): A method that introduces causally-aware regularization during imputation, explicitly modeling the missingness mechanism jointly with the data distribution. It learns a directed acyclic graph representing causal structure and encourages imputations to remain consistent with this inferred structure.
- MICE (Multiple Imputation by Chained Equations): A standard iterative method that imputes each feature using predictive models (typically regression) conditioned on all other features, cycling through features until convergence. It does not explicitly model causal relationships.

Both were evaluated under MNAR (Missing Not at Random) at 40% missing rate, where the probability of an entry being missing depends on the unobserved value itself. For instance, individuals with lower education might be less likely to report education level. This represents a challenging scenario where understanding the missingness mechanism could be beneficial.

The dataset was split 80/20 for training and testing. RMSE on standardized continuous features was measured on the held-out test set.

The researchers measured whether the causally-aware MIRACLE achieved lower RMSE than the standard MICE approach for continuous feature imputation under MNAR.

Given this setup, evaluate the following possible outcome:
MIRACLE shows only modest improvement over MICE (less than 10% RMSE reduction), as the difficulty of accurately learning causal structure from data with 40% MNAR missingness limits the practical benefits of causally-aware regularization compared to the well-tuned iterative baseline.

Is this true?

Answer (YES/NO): NO